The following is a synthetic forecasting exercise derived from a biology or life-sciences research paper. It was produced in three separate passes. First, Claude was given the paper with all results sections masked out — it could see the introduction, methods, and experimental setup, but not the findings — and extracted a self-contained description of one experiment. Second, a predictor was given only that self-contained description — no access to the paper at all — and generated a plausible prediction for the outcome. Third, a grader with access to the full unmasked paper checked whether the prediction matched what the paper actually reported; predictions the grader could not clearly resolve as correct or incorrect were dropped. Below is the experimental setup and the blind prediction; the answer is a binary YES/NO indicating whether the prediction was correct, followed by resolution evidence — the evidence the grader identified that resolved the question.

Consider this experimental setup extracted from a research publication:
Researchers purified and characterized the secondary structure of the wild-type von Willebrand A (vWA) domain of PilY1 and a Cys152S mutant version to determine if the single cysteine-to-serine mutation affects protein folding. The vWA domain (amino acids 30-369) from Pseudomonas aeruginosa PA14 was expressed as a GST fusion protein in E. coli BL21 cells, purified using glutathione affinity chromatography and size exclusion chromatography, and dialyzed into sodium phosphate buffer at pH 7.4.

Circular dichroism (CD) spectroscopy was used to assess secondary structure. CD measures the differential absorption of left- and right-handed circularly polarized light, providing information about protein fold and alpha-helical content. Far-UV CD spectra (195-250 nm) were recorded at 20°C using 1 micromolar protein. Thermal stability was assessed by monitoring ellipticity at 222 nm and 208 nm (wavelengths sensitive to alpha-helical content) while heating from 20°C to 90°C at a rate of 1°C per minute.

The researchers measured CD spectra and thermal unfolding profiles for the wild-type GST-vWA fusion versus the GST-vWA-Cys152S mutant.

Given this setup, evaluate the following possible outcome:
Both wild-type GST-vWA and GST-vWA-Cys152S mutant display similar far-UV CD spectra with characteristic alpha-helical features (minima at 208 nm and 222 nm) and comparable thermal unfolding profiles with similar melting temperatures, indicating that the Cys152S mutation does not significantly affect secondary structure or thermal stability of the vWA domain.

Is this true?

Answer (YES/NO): YES